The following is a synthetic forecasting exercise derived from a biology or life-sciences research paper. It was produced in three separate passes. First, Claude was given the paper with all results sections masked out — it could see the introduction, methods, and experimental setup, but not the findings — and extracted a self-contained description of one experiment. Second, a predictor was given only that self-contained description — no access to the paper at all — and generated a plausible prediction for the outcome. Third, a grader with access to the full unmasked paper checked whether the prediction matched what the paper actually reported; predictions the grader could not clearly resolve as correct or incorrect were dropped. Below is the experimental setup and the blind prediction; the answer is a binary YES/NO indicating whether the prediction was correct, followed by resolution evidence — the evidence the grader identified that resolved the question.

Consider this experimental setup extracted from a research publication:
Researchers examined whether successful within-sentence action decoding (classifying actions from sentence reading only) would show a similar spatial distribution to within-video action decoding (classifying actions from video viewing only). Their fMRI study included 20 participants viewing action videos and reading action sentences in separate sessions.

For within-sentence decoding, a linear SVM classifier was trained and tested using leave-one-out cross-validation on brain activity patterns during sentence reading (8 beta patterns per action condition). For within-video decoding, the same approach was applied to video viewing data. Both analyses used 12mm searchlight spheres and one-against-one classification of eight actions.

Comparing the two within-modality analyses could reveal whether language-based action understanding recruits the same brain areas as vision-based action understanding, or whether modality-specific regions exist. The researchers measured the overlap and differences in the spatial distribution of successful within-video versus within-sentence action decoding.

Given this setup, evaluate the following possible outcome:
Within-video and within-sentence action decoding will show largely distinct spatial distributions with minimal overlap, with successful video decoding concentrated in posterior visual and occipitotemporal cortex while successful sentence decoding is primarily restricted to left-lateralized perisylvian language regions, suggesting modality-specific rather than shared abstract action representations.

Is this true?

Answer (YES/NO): NO